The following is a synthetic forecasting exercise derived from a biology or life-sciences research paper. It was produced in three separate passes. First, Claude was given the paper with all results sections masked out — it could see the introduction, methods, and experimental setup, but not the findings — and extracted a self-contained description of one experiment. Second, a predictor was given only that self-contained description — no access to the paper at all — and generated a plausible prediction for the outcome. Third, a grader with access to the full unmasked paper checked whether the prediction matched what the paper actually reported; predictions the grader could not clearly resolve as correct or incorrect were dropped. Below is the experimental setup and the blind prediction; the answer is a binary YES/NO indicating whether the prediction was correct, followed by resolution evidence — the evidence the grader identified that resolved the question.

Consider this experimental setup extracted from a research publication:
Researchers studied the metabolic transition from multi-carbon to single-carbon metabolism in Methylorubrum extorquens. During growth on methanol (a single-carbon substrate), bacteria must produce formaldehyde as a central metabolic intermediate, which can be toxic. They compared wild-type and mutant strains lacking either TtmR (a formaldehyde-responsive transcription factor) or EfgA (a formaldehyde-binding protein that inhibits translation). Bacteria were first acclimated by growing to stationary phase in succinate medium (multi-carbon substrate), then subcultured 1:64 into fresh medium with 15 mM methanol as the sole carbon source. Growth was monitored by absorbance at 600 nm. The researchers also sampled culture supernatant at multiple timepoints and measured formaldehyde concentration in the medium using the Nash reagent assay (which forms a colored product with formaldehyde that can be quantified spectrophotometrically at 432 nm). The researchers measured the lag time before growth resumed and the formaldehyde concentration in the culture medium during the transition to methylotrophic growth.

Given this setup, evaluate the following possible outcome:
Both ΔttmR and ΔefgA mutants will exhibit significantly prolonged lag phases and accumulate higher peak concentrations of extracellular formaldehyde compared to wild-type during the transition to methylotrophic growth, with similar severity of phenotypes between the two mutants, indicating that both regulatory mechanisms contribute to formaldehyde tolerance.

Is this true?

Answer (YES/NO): NO